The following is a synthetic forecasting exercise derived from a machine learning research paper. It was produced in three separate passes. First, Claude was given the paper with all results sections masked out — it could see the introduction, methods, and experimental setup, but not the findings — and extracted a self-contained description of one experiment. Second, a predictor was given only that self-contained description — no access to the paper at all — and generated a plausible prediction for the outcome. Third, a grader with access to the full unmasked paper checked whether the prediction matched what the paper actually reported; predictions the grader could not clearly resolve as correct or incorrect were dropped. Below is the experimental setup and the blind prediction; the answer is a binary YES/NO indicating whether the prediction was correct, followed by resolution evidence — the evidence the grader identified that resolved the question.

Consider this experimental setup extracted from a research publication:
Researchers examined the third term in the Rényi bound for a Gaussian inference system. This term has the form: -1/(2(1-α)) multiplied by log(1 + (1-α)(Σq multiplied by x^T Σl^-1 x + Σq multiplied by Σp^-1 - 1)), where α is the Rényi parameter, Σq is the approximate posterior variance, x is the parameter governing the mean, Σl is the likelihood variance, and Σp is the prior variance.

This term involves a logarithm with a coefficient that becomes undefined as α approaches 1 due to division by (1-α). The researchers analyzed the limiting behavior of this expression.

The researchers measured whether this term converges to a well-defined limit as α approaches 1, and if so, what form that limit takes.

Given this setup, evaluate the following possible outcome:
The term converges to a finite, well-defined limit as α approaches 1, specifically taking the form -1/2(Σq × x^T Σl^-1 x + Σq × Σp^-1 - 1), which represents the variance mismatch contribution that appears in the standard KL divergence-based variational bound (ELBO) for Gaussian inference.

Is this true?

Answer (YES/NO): YES